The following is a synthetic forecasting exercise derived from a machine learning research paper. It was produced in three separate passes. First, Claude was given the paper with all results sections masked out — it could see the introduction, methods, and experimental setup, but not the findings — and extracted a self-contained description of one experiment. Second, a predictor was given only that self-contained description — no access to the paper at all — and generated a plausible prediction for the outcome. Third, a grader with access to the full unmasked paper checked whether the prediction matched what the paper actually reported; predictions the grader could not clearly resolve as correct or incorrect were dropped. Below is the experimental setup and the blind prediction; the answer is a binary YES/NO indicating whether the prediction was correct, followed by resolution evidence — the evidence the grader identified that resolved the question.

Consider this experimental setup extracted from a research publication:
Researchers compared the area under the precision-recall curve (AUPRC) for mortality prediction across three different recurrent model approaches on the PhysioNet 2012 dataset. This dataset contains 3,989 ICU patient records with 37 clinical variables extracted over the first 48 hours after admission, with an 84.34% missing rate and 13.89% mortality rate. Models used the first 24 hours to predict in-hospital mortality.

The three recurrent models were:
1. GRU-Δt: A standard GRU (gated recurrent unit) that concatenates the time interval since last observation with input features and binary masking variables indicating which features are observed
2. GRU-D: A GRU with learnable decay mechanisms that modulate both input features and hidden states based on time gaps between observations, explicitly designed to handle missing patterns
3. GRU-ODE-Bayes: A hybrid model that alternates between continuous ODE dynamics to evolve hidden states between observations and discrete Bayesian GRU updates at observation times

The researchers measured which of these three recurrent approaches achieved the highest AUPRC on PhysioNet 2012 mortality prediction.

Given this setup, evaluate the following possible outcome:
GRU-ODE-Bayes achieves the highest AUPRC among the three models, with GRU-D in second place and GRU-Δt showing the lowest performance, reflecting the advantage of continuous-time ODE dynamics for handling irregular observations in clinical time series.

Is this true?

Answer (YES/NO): NO